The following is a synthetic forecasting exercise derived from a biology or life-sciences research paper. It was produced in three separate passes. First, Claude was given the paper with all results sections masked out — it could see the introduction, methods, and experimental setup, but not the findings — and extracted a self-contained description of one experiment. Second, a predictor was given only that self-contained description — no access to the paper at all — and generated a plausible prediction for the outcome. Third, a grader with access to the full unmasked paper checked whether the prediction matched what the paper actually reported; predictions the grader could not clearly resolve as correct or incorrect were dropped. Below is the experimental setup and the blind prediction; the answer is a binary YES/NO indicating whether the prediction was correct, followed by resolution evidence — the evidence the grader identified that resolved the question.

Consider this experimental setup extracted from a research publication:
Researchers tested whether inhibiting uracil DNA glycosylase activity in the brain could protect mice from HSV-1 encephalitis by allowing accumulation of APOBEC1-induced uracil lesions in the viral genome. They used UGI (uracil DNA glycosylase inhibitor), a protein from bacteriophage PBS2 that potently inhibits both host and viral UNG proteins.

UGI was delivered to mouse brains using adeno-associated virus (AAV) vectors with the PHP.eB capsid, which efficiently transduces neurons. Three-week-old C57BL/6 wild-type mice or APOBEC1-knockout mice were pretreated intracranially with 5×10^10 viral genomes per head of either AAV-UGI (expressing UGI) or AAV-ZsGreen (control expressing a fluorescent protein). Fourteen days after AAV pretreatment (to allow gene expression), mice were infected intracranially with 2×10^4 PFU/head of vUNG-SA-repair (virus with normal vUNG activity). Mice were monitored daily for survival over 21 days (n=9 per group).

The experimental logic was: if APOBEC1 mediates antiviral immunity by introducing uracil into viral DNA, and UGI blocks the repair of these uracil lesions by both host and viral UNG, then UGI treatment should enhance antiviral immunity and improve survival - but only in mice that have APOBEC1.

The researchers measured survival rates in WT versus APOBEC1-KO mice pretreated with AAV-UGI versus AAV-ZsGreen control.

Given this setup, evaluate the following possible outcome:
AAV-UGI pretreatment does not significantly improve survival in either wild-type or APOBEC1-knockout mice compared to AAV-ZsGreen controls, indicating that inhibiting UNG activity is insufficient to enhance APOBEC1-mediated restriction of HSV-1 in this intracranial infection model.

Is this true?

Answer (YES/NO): NO